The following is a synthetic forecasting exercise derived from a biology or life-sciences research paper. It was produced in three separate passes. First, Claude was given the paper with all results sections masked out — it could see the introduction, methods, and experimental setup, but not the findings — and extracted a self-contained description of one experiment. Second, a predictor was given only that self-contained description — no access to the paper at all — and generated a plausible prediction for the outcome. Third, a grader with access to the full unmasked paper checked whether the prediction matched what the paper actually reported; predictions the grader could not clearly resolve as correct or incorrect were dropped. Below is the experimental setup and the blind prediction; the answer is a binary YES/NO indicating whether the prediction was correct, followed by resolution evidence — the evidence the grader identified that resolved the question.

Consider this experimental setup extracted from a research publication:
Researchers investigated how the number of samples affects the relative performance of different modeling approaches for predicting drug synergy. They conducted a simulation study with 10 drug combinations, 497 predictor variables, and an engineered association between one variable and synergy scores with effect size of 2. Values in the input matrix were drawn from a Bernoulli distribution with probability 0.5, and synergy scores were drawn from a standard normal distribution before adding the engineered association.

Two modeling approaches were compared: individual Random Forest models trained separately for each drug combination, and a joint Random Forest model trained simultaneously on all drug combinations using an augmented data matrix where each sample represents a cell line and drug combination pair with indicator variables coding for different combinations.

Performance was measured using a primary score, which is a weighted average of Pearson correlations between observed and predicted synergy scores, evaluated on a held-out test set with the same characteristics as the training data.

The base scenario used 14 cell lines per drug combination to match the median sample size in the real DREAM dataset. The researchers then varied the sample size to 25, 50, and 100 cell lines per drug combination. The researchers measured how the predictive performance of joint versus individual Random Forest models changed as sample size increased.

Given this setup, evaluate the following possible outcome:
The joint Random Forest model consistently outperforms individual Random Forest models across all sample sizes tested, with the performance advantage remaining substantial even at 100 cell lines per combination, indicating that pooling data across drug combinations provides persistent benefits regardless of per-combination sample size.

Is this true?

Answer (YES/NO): NO